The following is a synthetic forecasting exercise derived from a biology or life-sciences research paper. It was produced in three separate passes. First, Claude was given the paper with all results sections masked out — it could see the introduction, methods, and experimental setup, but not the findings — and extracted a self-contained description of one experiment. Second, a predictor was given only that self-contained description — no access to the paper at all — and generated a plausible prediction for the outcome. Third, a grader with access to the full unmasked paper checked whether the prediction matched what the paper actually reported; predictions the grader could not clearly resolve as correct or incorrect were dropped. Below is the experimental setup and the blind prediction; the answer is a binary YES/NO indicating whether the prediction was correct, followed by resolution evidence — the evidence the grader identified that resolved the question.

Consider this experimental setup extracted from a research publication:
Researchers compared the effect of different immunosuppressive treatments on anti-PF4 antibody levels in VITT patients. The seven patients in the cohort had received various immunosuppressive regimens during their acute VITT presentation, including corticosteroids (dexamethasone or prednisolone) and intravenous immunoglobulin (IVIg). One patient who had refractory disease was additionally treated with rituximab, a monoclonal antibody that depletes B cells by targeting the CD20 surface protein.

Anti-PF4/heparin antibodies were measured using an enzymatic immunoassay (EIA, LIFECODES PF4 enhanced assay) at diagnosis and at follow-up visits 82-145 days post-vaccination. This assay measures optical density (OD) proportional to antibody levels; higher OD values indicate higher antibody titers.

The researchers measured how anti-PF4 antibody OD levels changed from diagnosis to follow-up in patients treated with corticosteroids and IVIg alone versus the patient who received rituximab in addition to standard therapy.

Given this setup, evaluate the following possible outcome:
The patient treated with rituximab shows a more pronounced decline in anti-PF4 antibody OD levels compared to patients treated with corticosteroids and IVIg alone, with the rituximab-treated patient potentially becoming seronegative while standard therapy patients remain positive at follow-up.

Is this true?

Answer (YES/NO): YES